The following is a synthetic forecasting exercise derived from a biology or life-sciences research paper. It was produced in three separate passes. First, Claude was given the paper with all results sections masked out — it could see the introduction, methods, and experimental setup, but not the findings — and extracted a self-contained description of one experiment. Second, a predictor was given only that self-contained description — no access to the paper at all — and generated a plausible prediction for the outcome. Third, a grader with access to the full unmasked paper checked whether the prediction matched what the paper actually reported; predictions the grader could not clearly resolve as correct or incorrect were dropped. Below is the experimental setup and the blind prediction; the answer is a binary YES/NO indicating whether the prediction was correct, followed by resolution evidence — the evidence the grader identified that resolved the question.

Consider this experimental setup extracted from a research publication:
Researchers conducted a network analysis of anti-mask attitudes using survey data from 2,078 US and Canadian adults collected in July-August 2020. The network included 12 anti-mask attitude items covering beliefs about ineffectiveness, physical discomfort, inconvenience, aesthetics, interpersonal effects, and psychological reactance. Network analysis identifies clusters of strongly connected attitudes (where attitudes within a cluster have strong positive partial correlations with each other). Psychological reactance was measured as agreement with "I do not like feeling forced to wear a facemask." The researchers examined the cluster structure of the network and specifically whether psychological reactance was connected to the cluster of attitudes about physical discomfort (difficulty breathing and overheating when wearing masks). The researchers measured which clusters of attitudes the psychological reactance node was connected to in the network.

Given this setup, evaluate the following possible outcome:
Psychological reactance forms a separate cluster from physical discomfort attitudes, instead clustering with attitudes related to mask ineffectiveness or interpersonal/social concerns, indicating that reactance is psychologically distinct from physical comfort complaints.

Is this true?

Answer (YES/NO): YES